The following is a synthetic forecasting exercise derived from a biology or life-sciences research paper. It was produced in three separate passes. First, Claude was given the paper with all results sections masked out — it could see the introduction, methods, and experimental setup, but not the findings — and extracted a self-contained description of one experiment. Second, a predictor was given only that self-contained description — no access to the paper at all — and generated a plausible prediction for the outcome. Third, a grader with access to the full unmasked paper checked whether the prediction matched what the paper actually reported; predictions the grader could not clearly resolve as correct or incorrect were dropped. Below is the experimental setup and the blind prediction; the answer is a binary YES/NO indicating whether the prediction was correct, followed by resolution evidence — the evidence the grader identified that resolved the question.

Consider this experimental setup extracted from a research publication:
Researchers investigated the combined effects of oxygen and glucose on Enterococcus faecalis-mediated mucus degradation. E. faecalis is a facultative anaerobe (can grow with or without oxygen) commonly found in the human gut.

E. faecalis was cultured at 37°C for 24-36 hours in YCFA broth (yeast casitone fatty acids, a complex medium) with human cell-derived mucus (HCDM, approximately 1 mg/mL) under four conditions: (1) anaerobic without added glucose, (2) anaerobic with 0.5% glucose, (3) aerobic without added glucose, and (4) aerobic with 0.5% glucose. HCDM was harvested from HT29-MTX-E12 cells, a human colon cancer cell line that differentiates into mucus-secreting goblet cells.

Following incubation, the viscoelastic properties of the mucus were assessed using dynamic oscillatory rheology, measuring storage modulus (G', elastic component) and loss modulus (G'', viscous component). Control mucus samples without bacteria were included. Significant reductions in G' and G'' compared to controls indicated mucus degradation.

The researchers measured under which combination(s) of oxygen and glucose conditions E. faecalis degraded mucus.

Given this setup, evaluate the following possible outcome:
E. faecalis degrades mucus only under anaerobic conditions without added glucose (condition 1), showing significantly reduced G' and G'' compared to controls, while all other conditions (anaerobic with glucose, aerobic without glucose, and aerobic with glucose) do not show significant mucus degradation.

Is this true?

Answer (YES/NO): NO